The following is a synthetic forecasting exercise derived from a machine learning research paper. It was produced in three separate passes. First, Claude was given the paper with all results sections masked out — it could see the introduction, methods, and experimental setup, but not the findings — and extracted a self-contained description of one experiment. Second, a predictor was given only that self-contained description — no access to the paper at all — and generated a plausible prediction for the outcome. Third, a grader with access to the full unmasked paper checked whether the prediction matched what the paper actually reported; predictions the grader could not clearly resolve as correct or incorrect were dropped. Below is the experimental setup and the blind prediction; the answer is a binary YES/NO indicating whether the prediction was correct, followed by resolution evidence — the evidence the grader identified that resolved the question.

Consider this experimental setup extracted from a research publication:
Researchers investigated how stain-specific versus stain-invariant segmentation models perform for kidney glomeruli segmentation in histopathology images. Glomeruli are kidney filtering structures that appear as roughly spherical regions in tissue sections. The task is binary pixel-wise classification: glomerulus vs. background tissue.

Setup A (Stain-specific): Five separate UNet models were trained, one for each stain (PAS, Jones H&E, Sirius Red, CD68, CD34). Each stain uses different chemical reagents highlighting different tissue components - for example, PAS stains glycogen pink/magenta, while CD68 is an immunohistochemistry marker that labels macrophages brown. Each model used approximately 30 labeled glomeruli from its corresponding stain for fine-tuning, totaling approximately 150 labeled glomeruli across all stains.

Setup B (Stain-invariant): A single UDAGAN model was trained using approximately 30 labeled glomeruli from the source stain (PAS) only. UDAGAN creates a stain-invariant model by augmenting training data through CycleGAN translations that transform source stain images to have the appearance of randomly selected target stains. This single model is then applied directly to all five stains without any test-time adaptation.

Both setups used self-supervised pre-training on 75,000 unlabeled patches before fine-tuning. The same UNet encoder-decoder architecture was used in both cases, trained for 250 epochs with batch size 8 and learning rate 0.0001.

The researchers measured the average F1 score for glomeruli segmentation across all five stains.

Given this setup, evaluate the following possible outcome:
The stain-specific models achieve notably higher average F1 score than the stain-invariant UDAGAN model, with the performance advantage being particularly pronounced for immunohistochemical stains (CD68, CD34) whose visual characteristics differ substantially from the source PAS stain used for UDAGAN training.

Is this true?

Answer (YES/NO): NO